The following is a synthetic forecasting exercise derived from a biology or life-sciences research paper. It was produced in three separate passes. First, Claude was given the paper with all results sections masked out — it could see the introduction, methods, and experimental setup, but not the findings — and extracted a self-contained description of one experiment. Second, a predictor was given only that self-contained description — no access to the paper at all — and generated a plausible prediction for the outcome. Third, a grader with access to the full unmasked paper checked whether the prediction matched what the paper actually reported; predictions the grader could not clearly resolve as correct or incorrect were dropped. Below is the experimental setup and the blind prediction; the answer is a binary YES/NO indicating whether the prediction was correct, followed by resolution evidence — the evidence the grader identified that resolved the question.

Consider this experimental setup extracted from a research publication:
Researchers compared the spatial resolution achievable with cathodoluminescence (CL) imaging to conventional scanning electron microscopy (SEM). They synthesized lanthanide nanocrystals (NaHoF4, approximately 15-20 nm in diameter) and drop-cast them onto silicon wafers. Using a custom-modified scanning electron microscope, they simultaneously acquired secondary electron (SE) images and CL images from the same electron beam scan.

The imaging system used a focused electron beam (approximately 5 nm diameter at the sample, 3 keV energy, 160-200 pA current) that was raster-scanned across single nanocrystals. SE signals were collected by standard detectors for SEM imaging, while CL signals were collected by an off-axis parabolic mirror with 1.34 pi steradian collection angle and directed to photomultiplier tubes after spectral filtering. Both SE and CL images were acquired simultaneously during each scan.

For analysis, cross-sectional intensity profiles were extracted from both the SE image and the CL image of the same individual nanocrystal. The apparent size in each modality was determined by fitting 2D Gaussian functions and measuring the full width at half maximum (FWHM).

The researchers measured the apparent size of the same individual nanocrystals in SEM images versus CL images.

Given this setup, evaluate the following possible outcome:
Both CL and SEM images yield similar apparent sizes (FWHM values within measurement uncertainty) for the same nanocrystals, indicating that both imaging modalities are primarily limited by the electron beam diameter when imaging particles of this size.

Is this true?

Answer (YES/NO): YES